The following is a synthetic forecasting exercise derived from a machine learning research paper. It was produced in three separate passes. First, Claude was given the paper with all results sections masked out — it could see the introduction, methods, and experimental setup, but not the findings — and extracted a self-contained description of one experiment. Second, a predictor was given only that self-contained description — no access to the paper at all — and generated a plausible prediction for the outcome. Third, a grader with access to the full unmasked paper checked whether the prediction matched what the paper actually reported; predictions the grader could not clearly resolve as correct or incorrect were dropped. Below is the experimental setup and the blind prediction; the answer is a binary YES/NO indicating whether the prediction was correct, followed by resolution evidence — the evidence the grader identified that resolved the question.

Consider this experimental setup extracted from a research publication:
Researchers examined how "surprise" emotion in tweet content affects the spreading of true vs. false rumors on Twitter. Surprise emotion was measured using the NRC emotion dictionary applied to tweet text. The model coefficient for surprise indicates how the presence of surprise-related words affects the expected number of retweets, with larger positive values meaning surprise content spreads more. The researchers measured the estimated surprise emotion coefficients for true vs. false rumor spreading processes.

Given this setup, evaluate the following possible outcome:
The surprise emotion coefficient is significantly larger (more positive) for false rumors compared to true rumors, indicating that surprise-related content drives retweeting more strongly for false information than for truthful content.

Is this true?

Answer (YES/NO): NO